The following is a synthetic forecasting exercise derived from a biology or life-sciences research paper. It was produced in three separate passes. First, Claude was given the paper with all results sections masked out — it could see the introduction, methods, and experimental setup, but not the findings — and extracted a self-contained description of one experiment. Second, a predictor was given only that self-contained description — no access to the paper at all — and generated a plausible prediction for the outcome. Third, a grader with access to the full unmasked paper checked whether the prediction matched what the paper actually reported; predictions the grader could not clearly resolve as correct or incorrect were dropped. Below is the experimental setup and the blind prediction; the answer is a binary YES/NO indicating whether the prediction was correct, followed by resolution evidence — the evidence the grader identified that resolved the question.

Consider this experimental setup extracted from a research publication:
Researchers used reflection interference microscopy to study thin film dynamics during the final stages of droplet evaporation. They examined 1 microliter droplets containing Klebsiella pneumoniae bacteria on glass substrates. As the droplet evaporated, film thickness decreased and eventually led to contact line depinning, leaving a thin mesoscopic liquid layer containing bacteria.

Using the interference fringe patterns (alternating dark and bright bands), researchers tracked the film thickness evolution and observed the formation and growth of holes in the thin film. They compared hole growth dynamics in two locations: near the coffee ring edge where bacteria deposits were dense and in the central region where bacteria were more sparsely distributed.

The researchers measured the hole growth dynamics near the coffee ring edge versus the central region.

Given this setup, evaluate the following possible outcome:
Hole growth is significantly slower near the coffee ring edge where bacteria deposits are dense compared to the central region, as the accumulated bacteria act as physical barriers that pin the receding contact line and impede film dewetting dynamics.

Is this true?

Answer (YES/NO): YES